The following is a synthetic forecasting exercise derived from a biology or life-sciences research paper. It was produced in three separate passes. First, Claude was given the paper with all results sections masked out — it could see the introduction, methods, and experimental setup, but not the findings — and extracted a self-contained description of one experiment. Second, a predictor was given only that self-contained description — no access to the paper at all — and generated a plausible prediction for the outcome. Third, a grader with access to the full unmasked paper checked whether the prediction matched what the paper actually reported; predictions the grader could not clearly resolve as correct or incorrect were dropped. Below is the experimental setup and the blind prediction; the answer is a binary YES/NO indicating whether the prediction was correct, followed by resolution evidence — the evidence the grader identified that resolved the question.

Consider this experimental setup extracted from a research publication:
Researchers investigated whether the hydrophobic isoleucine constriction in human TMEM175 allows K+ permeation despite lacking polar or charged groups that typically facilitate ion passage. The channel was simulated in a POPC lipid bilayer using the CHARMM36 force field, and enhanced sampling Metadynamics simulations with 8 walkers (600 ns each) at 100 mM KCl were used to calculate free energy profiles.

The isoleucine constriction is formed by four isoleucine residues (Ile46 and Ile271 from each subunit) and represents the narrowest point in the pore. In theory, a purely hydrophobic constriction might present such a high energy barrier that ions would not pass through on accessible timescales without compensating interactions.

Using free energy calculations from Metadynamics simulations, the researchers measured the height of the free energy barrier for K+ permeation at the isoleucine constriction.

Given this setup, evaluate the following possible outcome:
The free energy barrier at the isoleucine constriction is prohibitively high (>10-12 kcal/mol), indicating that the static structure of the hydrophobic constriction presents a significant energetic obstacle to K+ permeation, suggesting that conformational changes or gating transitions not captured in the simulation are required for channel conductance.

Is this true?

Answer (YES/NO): NO